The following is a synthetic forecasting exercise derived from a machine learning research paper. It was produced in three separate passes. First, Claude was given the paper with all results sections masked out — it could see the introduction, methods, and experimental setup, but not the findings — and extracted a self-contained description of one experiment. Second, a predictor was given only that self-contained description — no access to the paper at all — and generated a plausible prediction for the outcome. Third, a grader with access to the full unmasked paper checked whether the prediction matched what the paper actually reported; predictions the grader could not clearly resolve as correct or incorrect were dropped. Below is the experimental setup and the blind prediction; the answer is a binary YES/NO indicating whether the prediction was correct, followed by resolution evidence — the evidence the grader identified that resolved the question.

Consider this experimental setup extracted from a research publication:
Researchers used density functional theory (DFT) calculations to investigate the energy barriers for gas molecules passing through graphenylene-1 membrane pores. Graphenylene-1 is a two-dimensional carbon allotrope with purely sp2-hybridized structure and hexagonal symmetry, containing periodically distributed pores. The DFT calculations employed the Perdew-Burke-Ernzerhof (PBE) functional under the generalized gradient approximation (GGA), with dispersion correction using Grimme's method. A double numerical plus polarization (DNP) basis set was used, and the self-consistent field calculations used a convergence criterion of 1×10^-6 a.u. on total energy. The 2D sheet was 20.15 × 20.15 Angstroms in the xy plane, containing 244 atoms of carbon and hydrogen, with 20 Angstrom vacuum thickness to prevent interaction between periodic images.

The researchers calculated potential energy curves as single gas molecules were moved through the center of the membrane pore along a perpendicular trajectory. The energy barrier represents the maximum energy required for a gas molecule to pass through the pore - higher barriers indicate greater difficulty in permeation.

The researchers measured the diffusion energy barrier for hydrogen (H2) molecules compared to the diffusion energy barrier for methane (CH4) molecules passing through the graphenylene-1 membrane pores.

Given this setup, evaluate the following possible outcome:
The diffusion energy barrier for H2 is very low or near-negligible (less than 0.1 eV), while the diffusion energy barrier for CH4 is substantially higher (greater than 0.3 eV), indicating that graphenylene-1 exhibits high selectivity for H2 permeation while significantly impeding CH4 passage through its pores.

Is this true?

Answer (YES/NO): NO